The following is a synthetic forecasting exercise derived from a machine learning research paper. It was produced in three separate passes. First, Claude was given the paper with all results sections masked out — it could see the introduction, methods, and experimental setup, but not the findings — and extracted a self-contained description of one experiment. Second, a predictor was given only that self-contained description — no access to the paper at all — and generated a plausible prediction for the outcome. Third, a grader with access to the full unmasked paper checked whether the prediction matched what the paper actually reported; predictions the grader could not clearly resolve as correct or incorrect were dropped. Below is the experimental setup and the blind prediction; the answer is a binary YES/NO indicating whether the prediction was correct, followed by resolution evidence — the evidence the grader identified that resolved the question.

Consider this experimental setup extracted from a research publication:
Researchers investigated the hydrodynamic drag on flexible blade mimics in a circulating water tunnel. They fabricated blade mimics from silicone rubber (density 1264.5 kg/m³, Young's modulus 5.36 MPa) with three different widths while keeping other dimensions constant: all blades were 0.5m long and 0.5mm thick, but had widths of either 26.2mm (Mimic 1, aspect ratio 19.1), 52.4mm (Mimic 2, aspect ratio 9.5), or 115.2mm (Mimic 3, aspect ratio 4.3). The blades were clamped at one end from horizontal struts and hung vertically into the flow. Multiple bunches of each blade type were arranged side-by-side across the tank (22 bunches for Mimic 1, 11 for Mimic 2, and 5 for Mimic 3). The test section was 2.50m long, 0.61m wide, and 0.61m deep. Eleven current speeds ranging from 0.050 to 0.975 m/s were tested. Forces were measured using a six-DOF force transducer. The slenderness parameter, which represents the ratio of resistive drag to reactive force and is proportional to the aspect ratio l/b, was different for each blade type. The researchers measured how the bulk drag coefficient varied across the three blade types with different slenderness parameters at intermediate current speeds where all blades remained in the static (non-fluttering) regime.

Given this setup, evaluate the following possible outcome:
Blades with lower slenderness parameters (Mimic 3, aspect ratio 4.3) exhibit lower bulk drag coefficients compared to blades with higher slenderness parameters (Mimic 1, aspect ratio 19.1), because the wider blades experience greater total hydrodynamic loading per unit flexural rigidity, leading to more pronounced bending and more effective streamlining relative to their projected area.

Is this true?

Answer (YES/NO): NO